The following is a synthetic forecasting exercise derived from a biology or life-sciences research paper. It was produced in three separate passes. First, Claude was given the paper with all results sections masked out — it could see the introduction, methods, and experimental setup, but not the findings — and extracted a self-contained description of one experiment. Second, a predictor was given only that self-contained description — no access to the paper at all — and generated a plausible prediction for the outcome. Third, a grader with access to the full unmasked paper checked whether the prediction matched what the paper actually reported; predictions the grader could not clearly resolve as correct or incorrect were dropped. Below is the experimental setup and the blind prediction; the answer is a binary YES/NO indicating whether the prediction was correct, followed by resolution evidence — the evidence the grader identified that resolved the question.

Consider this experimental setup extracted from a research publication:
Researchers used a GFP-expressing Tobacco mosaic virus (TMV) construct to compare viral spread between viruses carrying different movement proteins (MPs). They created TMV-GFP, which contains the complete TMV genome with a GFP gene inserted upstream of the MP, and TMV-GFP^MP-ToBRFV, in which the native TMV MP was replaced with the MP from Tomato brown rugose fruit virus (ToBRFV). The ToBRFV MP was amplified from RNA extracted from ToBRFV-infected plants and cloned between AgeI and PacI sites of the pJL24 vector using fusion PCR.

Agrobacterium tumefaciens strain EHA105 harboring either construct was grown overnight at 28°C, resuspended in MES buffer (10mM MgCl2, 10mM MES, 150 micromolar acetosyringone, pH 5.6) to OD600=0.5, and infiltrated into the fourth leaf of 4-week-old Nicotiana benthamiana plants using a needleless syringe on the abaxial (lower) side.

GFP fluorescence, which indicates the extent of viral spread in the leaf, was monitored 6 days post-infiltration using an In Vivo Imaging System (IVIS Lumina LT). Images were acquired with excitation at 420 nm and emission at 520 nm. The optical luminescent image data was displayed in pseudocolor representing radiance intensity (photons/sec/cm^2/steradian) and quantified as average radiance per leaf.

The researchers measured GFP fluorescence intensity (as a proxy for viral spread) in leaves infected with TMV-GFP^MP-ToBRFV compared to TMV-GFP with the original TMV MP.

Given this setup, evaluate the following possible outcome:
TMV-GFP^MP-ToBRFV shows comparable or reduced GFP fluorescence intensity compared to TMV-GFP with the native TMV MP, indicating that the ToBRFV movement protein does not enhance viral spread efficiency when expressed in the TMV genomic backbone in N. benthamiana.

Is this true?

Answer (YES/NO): YES